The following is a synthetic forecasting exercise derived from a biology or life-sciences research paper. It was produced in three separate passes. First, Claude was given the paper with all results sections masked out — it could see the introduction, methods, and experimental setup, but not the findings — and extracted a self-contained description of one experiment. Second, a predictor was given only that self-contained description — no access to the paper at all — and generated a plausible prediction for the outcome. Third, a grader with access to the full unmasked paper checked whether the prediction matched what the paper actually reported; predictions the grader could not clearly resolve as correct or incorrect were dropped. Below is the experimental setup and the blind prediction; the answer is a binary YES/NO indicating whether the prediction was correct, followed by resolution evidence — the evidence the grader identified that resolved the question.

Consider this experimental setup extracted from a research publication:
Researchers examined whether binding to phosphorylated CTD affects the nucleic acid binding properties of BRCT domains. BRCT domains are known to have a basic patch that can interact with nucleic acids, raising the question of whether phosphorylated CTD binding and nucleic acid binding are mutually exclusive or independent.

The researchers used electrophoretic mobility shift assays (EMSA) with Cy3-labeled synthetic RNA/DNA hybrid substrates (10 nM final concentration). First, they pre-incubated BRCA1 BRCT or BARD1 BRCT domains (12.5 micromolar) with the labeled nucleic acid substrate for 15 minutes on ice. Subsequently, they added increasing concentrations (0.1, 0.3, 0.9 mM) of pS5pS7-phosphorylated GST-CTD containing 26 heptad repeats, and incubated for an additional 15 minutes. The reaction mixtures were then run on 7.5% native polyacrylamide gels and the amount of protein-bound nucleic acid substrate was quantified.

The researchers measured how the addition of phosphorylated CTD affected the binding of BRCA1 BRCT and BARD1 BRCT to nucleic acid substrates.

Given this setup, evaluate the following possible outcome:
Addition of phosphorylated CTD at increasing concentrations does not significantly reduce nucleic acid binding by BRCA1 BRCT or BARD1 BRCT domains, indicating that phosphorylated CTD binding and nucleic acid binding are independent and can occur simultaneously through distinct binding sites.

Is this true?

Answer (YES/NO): NO